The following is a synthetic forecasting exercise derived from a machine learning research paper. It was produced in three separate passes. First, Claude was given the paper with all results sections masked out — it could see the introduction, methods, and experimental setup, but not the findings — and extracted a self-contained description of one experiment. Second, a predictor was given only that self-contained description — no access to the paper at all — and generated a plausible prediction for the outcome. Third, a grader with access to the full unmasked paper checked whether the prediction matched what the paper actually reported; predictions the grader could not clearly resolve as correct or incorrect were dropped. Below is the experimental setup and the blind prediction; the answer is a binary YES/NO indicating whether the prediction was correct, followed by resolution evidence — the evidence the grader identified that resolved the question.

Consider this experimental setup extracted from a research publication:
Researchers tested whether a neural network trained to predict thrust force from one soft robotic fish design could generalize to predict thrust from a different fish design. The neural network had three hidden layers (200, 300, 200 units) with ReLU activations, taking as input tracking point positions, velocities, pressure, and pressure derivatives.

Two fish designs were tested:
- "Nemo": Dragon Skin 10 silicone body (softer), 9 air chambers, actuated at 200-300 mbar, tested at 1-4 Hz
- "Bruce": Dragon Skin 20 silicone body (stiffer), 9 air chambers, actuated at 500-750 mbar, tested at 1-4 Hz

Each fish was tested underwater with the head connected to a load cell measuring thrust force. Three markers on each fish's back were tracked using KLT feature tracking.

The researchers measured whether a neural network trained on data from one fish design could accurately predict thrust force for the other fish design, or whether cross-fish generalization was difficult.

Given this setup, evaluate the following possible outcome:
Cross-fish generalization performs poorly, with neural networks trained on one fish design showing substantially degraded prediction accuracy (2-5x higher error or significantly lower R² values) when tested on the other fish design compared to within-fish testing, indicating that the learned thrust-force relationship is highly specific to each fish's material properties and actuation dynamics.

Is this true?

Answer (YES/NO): YES